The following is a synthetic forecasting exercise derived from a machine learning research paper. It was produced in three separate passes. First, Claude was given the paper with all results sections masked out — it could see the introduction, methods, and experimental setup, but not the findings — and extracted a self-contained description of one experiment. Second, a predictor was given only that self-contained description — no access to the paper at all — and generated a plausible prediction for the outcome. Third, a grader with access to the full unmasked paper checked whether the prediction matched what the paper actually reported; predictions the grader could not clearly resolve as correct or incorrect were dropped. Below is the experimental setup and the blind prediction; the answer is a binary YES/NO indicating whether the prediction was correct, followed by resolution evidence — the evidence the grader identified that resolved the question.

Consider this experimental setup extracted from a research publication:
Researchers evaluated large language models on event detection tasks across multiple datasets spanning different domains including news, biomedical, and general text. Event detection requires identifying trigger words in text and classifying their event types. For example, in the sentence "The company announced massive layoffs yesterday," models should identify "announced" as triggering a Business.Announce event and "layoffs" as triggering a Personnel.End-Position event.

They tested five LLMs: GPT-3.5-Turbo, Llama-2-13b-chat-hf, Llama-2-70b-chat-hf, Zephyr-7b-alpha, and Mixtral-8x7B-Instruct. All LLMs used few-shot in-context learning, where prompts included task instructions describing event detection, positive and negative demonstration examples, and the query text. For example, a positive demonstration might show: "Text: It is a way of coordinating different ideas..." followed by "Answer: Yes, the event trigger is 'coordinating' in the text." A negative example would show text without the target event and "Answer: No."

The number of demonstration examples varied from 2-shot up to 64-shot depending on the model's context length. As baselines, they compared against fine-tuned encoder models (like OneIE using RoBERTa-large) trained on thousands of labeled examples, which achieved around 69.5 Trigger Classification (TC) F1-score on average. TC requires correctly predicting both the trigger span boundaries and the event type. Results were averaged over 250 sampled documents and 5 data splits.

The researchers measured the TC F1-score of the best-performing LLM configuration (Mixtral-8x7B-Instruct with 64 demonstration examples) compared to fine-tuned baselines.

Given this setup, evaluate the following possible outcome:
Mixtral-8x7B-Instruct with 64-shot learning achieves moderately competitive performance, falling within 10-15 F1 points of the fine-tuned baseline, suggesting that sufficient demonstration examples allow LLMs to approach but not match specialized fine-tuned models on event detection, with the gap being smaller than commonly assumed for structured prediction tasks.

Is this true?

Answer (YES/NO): NO